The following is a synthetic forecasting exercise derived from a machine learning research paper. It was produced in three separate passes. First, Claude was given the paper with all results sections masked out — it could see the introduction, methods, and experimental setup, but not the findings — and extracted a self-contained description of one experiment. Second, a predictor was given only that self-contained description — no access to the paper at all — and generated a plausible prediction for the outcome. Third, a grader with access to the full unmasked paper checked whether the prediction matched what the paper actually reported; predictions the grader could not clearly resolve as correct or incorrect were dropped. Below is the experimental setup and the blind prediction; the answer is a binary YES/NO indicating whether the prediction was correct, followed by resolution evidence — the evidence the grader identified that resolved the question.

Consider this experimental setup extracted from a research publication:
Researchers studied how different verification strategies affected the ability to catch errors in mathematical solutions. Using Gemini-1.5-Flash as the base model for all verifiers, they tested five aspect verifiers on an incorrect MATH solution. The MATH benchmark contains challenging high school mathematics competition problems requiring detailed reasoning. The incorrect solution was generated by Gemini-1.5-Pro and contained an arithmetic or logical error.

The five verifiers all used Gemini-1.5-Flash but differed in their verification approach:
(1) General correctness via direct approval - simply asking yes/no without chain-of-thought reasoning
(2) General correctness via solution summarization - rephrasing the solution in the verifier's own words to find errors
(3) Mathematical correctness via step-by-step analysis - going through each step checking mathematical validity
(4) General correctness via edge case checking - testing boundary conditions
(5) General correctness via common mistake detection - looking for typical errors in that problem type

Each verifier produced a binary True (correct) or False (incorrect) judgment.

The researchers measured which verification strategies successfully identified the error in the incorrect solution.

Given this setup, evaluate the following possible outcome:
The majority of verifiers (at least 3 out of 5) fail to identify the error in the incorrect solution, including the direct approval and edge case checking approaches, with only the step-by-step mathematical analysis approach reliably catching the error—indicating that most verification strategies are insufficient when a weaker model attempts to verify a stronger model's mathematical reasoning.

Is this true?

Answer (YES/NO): NO